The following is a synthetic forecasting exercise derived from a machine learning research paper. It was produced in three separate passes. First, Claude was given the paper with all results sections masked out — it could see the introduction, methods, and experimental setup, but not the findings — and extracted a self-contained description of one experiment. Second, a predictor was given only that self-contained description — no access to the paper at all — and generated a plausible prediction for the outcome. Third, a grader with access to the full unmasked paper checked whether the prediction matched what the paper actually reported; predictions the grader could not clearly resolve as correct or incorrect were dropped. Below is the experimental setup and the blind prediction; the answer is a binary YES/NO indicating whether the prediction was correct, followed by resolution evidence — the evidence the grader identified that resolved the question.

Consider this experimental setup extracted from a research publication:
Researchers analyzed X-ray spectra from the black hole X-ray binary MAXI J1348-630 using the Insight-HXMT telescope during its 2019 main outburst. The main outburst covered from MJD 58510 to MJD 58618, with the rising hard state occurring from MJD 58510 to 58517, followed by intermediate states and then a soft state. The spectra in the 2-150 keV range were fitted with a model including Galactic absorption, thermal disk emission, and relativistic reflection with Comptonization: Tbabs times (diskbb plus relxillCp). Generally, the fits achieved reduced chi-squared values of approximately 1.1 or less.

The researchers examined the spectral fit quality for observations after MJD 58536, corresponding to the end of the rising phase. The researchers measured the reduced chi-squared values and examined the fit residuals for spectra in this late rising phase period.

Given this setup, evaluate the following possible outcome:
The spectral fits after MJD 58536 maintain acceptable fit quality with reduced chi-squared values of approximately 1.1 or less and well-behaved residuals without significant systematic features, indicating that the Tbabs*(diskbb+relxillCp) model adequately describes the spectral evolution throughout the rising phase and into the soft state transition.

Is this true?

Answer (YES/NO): NO